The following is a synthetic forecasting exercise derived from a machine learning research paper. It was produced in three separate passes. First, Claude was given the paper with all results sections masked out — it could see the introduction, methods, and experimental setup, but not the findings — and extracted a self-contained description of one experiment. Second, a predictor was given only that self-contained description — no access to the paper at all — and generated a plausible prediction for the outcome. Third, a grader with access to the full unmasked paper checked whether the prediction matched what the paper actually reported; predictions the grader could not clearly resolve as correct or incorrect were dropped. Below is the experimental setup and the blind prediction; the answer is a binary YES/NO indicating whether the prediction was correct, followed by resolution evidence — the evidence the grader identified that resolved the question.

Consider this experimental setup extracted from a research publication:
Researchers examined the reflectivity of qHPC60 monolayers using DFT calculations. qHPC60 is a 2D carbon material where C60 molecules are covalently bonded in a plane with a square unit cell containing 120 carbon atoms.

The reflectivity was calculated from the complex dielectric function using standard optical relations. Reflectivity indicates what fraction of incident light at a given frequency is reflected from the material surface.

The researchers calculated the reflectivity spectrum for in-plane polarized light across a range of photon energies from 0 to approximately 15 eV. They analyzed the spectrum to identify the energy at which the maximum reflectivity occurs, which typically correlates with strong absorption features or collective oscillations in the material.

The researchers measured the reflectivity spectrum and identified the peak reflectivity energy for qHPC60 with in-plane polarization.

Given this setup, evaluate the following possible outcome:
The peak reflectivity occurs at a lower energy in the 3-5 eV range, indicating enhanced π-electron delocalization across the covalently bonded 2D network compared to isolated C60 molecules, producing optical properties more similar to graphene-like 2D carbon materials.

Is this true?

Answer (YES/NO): YES